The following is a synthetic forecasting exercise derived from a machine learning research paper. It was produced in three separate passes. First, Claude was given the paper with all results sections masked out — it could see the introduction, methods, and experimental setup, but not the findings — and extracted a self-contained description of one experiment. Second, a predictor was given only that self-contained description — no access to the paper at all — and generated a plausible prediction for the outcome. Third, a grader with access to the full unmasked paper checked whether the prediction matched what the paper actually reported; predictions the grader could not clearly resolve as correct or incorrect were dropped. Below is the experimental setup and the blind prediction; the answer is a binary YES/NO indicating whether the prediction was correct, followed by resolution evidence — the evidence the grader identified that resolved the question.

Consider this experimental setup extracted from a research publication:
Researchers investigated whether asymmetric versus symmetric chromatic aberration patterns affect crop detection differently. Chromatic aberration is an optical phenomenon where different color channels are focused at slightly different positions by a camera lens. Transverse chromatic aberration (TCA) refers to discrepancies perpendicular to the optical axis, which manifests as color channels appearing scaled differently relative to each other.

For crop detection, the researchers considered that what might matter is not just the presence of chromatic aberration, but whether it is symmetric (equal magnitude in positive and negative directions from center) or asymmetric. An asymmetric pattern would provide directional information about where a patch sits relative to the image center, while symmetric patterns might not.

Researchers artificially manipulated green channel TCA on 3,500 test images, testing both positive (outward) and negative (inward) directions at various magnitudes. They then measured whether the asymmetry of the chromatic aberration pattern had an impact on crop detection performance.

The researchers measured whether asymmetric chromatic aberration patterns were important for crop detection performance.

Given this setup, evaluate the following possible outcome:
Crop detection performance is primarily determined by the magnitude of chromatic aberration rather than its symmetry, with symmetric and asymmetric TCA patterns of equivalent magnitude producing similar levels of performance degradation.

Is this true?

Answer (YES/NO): NO